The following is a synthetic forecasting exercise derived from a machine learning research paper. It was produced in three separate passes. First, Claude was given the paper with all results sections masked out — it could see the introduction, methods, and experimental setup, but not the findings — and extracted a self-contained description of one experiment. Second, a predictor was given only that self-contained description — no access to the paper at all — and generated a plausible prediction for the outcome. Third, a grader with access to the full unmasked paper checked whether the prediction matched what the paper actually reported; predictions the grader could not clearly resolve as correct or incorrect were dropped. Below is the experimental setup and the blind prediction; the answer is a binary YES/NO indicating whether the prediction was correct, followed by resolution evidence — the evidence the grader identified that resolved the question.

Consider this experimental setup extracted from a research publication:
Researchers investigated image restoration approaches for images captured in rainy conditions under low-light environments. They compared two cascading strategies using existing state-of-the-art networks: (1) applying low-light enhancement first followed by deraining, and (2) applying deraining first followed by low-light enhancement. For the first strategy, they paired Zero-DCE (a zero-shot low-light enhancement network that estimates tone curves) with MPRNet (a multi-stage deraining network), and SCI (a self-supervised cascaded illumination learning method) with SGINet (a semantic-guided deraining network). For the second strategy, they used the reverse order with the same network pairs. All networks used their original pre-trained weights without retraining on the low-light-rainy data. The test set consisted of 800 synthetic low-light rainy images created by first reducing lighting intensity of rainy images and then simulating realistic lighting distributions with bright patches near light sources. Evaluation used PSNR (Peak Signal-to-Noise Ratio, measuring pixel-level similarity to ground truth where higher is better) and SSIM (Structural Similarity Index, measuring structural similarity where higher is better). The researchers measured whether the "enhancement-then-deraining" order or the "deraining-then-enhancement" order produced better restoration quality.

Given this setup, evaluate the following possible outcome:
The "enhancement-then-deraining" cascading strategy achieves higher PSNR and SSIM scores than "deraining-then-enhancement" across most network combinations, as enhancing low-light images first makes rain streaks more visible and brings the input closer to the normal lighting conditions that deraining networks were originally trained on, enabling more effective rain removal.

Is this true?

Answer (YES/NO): NO